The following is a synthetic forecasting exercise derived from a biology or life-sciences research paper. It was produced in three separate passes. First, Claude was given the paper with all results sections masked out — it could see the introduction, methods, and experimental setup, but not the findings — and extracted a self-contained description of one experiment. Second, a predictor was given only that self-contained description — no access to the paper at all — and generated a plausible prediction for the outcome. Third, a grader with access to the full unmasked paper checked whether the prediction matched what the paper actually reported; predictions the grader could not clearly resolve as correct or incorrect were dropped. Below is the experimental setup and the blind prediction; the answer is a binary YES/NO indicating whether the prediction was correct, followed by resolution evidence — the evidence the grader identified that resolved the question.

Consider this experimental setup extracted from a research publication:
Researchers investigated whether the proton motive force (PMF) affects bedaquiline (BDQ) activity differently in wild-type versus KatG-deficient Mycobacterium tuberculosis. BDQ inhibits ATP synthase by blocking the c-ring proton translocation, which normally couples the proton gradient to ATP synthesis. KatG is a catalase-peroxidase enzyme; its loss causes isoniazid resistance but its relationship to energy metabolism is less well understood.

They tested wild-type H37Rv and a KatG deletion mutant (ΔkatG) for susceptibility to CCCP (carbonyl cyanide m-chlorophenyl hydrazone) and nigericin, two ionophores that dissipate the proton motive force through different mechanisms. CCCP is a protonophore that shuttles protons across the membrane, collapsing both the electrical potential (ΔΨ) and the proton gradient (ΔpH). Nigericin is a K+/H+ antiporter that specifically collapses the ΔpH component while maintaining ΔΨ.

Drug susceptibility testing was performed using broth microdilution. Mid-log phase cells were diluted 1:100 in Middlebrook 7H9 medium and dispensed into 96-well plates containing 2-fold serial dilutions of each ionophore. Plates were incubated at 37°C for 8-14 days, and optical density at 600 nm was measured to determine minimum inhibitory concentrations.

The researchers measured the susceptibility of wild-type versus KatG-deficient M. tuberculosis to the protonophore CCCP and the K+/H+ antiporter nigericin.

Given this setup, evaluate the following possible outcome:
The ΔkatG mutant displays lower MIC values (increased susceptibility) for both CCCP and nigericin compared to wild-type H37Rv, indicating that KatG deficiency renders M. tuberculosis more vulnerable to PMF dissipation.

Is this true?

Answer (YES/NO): NO